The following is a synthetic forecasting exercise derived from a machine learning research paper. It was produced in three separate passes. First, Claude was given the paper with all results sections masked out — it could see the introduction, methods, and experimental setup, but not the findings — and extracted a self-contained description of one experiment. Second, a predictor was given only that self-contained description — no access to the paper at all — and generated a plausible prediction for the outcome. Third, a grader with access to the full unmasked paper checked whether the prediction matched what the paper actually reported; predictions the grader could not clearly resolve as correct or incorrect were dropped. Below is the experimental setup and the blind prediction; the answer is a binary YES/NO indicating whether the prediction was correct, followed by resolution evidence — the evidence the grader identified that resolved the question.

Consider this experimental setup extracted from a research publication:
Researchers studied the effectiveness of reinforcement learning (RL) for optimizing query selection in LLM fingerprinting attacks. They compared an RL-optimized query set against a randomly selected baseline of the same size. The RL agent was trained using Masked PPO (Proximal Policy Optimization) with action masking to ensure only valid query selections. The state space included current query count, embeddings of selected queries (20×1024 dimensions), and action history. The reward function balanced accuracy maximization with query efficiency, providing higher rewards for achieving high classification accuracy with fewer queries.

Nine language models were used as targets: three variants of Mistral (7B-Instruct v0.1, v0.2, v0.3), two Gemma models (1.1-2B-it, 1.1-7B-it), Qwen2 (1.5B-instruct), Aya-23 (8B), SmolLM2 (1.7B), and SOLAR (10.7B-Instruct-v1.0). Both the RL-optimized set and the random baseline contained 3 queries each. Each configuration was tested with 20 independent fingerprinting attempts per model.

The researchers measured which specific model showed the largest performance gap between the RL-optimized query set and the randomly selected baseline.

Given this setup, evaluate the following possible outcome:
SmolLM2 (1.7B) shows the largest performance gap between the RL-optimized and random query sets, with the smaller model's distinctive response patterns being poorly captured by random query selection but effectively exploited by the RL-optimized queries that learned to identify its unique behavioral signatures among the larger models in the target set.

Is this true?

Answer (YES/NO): YES